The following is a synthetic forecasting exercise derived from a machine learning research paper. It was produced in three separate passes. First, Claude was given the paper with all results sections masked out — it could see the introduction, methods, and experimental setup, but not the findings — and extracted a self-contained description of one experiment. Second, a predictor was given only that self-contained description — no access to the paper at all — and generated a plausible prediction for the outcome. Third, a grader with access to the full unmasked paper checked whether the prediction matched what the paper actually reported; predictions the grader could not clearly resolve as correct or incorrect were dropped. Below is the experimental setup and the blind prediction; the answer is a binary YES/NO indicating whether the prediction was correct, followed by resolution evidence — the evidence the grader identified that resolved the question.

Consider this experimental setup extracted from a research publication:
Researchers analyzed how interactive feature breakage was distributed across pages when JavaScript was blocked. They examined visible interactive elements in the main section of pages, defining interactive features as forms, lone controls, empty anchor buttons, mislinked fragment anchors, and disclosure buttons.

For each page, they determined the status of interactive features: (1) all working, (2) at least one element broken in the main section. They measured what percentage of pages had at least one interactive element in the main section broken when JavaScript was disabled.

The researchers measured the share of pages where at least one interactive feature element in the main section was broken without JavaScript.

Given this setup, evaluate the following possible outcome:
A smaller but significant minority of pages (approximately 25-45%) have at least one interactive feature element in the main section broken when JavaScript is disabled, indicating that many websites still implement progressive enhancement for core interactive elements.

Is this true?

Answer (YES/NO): YES